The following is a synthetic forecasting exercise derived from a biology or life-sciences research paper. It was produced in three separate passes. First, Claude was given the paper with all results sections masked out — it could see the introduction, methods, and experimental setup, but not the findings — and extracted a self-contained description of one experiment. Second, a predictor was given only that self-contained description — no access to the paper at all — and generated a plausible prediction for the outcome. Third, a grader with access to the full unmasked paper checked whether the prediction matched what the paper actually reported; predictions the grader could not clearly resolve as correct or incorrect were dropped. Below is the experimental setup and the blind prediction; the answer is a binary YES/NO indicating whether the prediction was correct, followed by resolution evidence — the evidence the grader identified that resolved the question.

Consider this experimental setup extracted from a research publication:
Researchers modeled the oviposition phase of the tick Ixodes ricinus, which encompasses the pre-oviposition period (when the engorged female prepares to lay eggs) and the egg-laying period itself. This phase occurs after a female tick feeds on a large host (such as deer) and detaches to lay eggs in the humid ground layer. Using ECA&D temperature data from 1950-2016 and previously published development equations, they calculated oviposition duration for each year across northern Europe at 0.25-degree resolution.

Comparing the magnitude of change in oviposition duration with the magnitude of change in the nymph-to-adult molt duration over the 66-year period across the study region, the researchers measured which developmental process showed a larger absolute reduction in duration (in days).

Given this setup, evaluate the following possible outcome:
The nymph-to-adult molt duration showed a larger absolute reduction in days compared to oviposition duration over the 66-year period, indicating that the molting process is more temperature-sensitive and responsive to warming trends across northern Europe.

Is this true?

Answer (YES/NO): YES